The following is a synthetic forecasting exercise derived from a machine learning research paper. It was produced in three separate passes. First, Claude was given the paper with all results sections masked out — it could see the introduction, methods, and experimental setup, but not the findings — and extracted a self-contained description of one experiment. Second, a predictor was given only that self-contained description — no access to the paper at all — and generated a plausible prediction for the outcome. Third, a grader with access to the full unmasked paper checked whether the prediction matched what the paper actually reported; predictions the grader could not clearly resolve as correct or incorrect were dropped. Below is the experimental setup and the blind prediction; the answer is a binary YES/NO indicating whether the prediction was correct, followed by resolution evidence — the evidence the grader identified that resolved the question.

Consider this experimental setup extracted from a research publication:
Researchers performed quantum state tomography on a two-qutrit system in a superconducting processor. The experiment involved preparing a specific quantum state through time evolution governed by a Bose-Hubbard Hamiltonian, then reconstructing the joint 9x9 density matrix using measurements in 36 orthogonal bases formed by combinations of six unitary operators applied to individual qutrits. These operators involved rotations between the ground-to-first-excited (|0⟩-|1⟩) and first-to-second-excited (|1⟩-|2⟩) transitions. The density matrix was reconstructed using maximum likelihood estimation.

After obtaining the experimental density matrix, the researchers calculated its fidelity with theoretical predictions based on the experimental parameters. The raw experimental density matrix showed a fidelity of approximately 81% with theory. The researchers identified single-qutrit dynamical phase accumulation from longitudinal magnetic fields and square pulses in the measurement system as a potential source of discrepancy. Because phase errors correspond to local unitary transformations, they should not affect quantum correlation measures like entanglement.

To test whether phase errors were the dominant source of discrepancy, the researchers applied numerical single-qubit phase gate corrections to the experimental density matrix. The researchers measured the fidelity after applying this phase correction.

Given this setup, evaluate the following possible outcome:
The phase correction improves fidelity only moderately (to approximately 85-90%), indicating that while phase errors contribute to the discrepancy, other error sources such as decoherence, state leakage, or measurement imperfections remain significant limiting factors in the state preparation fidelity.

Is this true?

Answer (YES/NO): NO